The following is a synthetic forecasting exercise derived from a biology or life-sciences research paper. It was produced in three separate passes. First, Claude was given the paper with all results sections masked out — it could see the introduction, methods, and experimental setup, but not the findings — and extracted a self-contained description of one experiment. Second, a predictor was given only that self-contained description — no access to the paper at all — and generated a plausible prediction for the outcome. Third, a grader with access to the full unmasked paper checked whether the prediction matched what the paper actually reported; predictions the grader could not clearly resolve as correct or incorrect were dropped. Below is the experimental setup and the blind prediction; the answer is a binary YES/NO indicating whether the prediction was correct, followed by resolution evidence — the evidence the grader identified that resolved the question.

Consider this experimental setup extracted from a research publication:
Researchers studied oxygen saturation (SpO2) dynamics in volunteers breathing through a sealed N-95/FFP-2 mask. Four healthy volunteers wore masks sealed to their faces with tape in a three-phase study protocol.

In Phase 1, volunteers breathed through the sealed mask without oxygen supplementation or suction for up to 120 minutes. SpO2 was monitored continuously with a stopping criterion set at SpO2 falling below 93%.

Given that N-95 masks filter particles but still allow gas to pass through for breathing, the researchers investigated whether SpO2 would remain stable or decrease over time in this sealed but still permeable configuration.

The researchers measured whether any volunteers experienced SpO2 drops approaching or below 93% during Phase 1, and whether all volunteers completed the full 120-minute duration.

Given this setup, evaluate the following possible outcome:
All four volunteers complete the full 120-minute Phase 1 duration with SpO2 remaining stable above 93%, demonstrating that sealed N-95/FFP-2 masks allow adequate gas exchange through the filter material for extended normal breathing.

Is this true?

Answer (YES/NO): NO